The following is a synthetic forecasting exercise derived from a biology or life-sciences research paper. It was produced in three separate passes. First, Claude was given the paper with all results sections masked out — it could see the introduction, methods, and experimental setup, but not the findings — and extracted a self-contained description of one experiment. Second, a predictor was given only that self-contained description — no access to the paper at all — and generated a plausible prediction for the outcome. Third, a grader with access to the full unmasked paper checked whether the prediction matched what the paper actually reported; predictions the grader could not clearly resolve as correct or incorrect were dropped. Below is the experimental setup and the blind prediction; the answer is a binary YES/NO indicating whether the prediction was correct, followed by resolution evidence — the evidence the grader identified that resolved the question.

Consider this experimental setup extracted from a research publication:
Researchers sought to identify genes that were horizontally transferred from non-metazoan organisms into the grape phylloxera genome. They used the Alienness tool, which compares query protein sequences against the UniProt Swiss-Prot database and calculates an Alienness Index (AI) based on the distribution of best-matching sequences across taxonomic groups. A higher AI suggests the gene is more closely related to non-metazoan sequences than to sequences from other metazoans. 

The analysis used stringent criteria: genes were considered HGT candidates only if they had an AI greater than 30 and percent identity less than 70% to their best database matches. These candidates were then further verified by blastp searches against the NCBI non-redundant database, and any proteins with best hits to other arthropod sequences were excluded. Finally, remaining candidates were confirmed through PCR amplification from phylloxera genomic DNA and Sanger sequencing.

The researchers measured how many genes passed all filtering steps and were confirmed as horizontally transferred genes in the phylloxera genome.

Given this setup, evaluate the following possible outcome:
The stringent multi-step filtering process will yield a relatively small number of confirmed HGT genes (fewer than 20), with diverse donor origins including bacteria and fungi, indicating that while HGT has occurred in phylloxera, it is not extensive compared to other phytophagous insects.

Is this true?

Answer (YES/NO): NO